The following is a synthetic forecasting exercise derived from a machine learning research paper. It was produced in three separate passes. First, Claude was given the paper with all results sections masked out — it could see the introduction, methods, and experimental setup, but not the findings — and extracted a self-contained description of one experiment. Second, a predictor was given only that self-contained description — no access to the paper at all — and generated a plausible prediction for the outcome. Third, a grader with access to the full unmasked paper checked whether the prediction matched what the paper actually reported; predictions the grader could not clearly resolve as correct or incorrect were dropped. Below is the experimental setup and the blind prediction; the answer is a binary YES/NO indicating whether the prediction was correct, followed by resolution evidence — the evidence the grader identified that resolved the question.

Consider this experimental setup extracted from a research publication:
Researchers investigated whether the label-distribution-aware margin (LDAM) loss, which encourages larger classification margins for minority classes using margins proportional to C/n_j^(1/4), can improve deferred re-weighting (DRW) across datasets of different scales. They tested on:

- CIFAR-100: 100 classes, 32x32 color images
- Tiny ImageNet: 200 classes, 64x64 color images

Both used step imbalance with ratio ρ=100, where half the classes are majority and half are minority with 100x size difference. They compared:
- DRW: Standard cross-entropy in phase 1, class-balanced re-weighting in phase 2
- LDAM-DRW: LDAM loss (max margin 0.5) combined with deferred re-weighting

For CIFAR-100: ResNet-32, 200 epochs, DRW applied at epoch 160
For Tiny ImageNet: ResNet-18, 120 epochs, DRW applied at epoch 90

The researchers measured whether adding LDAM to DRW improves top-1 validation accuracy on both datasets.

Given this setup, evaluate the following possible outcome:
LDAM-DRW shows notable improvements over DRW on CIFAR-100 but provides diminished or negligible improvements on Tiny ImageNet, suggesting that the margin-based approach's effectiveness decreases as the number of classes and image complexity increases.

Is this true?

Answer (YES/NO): NO